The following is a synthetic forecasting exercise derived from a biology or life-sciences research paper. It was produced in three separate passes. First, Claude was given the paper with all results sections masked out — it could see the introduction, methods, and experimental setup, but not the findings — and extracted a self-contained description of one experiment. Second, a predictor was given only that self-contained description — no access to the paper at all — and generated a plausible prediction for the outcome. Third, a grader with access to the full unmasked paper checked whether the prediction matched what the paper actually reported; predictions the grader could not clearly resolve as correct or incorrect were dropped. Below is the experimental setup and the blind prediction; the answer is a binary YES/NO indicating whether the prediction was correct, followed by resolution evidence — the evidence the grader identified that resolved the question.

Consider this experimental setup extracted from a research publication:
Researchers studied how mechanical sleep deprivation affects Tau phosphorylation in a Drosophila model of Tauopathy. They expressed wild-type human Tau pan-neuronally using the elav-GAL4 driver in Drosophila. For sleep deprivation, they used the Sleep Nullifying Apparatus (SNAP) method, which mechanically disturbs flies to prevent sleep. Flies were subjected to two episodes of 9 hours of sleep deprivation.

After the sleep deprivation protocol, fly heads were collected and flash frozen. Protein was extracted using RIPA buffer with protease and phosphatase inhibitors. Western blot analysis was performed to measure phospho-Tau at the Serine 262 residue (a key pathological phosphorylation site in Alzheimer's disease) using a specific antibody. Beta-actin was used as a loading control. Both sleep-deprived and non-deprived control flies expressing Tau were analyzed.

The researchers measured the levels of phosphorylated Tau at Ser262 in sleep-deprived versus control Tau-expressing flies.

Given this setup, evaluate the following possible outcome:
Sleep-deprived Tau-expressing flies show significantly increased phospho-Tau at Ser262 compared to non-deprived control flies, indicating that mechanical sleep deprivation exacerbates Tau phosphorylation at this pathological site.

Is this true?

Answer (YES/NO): NO